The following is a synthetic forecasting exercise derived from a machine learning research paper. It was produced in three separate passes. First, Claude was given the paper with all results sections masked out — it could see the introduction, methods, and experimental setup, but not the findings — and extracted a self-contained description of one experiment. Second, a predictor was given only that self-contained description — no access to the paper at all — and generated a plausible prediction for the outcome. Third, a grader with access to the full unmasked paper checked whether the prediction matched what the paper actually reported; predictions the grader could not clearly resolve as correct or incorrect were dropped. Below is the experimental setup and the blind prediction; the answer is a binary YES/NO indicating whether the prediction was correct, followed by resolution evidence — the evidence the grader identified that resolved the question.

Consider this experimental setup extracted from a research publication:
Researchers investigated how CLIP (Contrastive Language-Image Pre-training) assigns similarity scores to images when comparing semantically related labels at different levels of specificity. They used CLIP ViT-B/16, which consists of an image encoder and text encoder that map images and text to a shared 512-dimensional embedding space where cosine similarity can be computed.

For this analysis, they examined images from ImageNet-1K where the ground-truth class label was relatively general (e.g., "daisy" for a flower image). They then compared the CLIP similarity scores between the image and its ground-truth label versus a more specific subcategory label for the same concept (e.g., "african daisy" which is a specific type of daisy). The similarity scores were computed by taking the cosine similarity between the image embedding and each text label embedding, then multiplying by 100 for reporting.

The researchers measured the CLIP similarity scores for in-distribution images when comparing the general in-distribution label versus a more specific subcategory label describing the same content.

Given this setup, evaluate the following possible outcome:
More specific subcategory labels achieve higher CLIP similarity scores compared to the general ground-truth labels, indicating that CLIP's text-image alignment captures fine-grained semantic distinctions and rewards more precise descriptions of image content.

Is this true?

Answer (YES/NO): YES